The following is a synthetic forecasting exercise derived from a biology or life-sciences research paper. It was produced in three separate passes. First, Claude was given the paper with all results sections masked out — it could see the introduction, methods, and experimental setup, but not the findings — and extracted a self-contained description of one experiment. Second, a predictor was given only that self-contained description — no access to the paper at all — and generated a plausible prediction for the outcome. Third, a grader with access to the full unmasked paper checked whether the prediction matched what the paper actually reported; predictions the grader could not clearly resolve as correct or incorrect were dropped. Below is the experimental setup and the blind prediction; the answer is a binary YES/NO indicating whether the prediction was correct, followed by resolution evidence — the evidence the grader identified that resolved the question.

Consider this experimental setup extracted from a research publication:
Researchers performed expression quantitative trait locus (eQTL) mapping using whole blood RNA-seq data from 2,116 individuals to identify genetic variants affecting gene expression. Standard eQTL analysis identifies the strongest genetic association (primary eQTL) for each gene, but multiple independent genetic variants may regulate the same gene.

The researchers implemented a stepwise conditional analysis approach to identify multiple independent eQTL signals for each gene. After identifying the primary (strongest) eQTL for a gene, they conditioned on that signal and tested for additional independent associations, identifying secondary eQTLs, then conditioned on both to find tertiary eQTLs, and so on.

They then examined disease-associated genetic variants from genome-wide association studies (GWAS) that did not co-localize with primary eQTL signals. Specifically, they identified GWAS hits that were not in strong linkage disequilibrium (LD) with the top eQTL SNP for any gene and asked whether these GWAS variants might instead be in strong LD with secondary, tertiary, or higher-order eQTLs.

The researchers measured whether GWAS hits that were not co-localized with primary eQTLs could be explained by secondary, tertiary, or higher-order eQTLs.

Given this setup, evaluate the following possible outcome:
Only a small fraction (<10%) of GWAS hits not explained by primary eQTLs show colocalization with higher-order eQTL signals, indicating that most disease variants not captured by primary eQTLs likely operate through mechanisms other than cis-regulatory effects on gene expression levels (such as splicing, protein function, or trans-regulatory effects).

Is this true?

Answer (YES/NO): NO